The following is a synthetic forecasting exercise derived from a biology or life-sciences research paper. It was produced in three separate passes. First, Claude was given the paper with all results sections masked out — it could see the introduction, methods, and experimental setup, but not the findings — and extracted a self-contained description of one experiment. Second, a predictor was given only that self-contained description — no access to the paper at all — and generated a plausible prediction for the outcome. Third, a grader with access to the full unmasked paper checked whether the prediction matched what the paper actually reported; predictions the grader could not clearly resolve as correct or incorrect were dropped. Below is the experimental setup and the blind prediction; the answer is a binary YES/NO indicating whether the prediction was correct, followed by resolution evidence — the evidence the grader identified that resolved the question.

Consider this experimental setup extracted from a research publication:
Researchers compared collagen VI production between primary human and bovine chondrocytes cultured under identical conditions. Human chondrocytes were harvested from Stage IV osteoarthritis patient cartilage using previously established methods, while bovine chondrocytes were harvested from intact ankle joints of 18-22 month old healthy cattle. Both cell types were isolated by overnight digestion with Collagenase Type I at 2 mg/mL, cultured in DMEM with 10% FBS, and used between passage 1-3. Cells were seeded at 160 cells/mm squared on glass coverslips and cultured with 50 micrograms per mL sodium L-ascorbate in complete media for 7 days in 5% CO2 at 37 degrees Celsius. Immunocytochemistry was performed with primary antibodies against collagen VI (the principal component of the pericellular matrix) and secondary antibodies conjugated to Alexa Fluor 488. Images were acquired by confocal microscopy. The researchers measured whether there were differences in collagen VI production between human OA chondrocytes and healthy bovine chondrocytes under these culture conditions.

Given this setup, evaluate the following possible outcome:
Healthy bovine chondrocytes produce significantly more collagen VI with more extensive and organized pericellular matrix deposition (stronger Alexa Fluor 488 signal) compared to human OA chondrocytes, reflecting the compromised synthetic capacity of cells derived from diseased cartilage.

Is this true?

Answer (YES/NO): NO